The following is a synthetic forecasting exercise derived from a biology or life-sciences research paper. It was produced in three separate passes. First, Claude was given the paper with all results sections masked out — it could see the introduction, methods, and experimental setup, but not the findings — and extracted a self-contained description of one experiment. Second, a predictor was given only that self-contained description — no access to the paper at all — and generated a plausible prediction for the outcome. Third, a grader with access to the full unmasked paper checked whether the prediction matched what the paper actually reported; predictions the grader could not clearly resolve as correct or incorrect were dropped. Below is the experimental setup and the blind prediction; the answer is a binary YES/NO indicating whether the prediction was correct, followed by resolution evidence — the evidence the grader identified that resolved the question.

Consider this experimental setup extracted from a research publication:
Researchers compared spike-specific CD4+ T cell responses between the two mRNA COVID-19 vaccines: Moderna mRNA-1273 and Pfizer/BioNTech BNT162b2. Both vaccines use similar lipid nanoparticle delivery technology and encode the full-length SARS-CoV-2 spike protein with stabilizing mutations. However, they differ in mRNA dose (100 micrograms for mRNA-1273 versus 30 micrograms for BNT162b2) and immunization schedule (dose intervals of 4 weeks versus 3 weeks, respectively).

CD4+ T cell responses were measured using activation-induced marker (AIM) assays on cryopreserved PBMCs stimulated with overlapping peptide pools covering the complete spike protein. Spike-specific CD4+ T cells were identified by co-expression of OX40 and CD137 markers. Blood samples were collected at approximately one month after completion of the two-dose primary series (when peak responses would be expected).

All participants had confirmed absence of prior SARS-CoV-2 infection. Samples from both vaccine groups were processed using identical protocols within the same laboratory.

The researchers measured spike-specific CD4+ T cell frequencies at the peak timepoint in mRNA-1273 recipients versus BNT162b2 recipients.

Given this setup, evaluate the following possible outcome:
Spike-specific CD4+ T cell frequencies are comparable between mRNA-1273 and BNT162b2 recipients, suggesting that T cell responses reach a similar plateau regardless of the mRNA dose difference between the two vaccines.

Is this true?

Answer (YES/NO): NO